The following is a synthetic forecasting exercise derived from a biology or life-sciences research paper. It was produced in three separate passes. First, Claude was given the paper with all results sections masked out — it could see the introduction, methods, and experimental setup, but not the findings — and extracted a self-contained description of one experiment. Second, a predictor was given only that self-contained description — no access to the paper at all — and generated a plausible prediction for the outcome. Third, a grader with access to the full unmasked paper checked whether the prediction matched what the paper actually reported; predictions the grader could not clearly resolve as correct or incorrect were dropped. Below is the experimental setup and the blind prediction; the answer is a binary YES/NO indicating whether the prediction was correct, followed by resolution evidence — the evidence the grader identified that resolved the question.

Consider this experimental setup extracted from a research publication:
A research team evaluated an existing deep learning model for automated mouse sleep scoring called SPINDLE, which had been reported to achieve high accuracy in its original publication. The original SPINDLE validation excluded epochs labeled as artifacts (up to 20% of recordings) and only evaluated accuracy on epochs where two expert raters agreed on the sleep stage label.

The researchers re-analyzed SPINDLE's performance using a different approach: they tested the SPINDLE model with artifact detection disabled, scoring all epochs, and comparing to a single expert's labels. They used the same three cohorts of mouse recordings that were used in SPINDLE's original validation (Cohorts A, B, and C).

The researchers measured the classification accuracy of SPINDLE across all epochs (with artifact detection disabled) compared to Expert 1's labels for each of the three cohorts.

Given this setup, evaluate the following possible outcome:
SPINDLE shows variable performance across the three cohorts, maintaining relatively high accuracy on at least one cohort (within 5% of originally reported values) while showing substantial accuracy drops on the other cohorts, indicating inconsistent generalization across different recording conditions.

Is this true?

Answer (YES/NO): NO